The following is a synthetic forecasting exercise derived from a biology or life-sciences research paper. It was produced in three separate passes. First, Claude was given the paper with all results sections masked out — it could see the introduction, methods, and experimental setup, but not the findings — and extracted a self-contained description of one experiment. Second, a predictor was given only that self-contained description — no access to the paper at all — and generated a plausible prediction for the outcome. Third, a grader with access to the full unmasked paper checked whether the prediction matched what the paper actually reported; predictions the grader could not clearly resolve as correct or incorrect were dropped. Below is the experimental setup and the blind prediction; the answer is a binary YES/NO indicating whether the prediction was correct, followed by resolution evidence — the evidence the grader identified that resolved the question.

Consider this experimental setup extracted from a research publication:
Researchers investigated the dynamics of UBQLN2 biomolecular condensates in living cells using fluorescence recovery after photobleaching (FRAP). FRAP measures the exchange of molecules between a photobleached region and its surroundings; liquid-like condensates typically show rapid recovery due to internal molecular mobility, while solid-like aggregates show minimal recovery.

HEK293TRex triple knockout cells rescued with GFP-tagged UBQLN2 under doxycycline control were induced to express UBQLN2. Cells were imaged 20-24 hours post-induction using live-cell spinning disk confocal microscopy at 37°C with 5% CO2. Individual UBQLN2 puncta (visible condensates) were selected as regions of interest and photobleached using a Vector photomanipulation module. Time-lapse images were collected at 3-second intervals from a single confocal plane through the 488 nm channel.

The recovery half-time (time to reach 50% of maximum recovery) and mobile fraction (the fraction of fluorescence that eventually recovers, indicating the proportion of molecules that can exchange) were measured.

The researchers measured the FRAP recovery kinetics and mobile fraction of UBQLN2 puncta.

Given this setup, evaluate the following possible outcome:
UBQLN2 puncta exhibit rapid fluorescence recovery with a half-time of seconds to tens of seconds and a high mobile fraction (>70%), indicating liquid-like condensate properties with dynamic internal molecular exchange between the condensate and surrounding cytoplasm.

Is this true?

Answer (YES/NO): NO